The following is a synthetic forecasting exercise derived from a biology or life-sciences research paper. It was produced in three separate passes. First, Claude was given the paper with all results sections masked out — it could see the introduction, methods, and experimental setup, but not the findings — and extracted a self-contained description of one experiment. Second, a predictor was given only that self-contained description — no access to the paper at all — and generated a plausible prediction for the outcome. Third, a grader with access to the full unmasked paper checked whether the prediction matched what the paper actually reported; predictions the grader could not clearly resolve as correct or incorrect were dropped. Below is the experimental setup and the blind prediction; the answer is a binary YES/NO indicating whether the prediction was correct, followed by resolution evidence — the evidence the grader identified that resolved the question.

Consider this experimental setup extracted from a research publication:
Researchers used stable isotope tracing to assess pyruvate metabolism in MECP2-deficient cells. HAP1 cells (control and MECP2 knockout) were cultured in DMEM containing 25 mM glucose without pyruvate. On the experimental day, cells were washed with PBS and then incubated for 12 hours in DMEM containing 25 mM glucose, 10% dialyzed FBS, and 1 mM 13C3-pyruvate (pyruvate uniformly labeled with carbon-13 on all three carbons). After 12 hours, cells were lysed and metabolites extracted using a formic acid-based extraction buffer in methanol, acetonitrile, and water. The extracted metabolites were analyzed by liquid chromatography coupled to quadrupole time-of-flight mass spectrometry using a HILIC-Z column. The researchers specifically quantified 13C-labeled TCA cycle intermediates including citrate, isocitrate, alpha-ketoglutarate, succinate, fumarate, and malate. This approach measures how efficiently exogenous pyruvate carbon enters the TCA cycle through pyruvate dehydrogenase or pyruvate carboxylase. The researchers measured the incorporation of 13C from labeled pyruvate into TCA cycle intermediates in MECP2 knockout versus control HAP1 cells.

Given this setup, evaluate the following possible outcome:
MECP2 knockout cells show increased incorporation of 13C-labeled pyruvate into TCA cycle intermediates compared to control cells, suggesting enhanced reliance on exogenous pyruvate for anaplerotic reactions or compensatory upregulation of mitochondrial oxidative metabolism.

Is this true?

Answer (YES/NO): NO